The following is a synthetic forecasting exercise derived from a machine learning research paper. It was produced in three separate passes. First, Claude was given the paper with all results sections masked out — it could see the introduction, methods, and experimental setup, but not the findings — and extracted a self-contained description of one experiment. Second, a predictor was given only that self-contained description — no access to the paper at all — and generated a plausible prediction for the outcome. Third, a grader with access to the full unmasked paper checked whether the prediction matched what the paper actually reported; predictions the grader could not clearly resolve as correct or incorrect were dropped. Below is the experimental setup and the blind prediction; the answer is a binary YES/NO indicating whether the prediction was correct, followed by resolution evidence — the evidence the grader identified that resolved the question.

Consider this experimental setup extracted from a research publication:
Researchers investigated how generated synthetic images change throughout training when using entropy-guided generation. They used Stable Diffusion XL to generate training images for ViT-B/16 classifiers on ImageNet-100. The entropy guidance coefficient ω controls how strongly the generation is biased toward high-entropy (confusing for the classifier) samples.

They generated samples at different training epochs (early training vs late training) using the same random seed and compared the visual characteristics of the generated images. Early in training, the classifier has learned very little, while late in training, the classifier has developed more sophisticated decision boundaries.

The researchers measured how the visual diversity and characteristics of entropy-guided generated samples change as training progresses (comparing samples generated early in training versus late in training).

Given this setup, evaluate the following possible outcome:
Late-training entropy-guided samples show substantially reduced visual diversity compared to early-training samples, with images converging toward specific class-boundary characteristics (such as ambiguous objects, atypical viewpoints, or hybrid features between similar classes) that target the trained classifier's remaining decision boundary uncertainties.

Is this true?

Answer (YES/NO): NO